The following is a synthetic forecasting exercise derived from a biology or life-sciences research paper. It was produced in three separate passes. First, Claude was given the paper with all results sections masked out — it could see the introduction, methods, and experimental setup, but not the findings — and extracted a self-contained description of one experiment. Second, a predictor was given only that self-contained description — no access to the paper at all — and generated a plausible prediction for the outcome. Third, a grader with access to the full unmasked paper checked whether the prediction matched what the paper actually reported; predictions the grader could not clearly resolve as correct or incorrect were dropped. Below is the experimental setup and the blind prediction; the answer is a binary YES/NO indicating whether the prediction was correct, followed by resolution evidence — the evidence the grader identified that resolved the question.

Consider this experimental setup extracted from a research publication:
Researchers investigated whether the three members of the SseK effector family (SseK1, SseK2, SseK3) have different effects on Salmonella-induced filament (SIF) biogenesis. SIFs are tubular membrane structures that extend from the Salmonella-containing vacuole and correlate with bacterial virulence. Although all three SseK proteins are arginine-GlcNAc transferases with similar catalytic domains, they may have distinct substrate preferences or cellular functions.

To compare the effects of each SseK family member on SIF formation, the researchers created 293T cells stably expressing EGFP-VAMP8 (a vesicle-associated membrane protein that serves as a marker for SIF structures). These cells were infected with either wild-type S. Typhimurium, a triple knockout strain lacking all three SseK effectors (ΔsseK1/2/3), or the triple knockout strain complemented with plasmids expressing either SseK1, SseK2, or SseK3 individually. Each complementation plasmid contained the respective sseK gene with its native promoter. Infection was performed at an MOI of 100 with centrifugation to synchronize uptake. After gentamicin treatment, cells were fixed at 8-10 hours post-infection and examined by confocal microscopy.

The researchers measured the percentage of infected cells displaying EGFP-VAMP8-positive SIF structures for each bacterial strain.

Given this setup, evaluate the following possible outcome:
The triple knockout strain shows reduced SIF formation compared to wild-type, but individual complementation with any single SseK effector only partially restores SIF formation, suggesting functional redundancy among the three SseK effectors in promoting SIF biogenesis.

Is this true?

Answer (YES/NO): NO